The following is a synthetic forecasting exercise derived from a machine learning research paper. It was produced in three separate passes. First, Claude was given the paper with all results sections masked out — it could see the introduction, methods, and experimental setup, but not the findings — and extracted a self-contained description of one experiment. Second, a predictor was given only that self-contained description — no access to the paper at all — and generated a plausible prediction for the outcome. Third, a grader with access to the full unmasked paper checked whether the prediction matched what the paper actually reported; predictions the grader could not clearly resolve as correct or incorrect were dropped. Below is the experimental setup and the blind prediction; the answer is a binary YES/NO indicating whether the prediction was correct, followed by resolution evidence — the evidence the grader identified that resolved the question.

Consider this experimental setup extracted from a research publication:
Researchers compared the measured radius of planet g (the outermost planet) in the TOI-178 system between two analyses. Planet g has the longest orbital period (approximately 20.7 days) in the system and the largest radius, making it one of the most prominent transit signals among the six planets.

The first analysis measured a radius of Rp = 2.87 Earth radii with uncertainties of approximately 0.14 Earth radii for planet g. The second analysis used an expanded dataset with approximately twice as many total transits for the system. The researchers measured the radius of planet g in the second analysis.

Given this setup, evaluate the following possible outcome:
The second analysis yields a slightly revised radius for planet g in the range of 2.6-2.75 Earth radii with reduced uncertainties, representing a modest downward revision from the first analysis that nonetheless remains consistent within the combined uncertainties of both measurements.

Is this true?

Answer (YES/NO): NO